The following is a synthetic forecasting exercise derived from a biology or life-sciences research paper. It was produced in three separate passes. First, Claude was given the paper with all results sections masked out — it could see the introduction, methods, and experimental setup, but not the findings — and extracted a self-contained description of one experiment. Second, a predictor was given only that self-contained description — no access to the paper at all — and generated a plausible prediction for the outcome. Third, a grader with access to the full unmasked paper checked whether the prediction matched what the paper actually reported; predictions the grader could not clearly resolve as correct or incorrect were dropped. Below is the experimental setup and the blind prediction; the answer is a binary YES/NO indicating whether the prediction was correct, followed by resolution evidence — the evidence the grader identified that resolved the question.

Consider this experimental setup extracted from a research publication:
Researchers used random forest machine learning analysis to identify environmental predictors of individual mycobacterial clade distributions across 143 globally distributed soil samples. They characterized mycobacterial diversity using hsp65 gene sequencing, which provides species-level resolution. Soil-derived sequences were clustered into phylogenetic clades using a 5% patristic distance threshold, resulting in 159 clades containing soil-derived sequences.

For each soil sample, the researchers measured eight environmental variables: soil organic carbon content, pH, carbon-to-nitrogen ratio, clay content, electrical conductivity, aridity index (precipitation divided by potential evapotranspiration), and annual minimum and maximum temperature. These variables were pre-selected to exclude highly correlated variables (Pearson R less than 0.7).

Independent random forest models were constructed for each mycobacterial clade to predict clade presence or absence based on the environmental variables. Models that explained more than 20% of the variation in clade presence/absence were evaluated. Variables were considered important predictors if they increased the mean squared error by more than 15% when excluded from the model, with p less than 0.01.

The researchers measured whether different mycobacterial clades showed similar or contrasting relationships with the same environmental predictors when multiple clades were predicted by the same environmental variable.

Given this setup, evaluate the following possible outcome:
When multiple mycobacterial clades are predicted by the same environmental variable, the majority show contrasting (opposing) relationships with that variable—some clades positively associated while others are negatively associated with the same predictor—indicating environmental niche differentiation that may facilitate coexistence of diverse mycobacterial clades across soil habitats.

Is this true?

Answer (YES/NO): NO